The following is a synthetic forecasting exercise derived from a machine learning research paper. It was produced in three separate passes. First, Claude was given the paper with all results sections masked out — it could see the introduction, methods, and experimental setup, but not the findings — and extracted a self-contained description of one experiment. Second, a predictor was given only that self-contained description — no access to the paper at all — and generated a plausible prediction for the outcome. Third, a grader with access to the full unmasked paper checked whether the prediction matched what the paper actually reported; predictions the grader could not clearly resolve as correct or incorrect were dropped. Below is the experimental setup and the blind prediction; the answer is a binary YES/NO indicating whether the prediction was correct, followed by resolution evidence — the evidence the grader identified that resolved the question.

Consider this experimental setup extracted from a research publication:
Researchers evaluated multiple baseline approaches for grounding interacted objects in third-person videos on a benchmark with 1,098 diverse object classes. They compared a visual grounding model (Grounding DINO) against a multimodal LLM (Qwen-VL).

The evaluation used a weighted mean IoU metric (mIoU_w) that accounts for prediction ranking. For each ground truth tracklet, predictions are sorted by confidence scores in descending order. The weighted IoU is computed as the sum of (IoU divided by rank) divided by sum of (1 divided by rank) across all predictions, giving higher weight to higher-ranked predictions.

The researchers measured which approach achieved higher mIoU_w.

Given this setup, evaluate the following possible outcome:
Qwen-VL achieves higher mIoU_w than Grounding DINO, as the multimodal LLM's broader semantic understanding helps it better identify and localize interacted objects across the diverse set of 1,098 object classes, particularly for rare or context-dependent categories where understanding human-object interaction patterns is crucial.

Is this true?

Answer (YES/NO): NO